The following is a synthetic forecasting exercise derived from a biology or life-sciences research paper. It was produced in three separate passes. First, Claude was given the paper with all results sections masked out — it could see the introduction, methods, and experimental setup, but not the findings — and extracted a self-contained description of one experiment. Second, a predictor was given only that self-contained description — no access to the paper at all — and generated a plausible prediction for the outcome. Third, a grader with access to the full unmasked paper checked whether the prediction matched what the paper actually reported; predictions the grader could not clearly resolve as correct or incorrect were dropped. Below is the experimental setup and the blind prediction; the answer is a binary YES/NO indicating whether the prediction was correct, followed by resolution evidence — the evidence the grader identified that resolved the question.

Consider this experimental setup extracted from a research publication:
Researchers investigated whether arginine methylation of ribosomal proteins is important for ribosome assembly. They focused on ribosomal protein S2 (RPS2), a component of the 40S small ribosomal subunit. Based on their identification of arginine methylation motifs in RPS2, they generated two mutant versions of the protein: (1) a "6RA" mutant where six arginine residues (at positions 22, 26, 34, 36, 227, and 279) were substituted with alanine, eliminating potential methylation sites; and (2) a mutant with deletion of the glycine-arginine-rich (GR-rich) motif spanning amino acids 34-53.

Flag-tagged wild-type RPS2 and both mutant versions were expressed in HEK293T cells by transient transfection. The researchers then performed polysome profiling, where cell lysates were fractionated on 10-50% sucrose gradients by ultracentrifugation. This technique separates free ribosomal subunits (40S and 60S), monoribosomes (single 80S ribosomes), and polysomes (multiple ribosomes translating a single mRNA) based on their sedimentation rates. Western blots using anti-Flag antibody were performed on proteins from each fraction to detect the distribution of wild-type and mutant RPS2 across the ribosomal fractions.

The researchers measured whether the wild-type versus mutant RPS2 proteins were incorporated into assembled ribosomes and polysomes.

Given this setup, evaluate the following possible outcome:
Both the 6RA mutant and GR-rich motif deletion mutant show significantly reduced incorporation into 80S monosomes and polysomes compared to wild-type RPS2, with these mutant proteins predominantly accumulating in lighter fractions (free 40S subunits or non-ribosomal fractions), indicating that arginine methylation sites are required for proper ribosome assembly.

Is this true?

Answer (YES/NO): NO